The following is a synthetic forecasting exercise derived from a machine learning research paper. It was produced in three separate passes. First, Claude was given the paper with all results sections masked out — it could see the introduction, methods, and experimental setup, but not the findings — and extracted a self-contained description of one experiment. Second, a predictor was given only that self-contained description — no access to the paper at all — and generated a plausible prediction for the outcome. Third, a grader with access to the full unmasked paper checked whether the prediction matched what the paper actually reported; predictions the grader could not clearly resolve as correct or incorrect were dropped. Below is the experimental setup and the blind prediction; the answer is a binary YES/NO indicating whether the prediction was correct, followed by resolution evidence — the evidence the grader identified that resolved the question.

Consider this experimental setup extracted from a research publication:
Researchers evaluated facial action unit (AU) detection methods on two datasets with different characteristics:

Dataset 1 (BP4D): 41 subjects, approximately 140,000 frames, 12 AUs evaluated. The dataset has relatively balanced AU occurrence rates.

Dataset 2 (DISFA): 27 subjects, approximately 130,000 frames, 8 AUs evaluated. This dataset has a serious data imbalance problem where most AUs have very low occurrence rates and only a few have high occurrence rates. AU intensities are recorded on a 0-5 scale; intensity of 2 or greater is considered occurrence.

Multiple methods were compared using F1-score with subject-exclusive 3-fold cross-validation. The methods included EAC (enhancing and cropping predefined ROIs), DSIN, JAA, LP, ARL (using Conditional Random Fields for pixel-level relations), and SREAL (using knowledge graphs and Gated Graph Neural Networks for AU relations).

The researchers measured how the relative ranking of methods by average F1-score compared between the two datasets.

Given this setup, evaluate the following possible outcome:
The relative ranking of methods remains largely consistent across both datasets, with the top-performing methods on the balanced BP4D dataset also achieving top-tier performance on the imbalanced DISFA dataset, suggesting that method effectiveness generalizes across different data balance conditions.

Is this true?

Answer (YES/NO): NO